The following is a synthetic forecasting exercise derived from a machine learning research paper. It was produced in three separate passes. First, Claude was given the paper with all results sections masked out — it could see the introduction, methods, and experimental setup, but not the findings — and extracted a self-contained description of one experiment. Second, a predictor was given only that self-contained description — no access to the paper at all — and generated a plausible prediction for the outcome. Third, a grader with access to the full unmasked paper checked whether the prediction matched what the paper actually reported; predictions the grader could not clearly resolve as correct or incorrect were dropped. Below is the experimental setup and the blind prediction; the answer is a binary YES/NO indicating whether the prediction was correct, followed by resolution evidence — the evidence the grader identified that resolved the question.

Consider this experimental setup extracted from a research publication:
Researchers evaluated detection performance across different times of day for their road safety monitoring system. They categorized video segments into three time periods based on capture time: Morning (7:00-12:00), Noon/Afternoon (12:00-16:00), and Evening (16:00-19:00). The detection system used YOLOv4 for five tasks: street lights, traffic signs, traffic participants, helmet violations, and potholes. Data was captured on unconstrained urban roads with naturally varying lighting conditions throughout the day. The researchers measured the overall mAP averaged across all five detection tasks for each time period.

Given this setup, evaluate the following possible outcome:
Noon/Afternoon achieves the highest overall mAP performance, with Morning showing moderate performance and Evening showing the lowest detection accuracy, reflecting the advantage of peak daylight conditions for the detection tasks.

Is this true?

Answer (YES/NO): NO